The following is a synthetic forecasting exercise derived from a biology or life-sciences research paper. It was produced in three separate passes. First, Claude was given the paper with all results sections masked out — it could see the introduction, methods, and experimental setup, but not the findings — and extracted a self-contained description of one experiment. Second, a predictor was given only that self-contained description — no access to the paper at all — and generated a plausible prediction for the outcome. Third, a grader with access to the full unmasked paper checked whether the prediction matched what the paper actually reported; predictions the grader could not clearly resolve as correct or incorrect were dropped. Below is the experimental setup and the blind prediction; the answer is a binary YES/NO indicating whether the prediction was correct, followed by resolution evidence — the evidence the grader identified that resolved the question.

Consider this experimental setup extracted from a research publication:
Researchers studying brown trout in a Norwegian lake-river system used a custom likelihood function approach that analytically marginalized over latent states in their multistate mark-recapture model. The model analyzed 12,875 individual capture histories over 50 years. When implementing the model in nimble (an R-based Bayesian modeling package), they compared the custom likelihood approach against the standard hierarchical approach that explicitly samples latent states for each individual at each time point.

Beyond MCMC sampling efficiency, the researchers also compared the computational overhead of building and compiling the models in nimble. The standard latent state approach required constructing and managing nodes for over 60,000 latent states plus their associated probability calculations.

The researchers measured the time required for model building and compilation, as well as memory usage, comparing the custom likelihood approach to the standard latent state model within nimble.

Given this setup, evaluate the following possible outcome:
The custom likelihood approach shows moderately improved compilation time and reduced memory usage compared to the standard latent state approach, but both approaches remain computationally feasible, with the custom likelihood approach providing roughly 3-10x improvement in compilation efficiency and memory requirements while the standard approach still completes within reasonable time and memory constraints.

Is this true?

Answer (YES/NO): NO